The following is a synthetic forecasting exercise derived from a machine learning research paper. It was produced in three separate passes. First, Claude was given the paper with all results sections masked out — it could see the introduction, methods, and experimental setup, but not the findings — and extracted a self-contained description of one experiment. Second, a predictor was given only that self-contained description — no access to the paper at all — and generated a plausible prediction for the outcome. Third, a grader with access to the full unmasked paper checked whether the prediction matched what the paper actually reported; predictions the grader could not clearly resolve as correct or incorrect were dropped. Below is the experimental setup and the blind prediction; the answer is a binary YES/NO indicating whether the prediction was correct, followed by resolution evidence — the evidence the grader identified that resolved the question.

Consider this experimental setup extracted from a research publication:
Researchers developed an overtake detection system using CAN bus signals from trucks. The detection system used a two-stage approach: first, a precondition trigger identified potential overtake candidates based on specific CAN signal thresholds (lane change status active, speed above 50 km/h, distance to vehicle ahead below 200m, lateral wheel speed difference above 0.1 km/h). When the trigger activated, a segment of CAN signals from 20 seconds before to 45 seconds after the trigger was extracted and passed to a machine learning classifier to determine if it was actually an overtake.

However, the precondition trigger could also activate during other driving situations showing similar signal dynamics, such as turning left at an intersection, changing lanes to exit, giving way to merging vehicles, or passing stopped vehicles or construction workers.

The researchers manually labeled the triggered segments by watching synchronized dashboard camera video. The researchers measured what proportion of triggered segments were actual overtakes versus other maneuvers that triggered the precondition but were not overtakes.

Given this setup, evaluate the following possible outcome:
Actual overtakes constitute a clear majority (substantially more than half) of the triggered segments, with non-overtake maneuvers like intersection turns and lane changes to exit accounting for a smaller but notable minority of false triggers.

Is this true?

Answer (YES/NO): YES